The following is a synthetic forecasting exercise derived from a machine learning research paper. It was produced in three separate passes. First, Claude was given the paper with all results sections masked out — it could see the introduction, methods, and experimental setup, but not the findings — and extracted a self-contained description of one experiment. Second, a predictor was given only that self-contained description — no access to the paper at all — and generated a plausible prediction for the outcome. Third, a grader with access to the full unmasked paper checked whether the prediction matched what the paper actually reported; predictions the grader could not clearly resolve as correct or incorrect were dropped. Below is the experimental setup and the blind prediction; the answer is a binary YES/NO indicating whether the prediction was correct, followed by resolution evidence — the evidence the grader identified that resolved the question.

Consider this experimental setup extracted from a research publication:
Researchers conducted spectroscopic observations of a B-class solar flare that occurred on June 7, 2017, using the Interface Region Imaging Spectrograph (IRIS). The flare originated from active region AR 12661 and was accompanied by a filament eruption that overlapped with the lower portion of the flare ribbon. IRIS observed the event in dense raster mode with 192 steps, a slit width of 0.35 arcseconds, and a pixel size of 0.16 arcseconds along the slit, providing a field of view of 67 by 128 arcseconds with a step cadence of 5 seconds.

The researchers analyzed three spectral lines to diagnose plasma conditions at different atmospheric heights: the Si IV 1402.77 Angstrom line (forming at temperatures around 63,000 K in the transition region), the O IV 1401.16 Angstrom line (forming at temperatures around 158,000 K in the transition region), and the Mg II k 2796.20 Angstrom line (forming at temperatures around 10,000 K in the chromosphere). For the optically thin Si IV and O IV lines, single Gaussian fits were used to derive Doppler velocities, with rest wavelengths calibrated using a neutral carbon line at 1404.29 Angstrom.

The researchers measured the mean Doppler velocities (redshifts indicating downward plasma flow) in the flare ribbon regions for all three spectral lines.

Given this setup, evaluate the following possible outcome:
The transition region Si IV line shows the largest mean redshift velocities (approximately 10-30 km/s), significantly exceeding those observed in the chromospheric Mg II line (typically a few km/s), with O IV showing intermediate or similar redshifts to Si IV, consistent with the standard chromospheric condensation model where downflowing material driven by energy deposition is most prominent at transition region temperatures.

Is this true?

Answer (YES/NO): NO